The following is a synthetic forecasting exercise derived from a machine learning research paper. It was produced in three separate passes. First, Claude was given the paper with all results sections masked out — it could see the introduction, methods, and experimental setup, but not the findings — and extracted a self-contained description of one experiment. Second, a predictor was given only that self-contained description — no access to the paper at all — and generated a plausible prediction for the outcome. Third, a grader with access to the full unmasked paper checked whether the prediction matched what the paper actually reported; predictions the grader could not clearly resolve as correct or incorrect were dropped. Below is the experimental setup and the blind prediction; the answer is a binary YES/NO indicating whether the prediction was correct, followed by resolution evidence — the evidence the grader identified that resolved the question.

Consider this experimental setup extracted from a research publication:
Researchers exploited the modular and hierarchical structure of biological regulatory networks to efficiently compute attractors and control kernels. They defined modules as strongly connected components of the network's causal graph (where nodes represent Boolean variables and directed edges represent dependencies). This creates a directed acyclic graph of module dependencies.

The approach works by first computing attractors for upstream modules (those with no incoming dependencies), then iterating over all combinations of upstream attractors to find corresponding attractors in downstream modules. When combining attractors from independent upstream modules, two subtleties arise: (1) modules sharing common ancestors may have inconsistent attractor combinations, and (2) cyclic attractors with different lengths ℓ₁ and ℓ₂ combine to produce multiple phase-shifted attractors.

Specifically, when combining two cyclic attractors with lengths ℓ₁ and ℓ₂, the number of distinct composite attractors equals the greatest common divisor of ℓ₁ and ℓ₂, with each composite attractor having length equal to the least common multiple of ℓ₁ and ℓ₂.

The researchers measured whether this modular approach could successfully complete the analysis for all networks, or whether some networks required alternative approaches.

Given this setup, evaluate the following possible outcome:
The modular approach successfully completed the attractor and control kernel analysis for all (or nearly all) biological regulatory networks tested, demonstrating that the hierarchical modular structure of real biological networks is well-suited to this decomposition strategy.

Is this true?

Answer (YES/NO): YES